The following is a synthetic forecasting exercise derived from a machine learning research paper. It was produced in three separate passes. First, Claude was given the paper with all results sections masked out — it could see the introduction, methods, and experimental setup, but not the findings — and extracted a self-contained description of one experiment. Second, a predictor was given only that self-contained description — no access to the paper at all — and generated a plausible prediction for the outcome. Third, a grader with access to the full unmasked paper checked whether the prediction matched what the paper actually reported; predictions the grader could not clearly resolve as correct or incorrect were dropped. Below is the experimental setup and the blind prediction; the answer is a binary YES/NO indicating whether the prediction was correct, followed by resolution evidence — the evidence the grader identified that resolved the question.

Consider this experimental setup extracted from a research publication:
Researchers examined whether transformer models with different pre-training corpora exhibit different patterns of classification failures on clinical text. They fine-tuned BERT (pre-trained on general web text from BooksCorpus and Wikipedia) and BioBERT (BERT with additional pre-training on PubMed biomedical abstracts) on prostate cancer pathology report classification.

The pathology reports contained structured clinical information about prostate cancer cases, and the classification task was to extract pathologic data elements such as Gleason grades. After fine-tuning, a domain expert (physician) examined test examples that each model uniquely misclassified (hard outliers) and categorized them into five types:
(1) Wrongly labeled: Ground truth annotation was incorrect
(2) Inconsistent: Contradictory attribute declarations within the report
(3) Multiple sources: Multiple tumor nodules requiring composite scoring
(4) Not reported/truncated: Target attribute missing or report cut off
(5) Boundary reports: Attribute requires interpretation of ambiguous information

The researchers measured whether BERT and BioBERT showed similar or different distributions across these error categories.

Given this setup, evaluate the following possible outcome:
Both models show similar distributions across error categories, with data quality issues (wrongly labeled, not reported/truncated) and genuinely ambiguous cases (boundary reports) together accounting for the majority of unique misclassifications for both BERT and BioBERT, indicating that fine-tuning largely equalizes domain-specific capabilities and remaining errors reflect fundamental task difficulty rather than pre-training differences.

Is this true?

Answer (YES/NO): NO